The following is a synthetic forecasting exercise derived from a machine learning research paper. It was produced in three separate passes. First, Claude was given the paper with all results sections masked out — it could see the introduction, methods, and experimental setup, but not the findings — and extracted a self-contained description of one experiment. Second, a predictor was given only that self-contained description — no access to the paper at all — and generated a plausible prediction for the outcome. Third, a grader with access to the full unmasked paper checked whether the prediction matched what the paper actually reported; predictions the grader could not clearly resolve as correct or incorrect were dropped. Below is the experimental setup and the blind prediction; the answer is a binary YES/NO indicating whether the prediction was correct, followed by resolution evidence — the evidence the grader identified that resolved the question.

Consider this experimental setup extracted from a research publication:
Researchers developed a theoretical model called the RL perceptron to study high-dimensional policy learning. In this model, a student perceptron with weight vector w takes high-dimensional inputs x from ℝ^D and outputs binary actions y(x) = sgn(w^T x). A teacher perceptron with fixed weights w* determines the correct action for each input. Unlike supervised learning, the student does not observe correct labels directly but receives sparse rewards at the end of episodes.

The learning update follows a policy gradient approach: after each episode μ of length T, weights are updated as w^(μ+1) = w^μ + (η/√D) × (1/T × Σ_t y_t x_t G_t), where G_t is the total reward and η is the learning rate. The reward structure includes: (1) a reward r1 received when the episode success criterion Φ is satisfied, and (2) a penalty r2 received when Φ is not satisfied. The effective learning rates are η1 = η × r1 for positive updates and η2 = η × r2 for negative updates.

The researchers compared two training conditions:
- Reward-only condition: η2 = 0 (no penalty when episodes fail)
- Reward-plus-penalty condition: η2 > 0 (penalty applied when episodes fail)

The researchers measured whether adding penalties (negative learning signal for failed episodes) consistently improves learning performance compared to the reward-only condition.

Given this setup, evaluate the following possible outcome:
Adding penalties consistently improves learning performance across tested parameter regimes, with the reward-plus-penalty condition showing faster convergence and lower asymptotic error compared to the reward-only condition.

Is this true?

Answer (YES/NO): NO